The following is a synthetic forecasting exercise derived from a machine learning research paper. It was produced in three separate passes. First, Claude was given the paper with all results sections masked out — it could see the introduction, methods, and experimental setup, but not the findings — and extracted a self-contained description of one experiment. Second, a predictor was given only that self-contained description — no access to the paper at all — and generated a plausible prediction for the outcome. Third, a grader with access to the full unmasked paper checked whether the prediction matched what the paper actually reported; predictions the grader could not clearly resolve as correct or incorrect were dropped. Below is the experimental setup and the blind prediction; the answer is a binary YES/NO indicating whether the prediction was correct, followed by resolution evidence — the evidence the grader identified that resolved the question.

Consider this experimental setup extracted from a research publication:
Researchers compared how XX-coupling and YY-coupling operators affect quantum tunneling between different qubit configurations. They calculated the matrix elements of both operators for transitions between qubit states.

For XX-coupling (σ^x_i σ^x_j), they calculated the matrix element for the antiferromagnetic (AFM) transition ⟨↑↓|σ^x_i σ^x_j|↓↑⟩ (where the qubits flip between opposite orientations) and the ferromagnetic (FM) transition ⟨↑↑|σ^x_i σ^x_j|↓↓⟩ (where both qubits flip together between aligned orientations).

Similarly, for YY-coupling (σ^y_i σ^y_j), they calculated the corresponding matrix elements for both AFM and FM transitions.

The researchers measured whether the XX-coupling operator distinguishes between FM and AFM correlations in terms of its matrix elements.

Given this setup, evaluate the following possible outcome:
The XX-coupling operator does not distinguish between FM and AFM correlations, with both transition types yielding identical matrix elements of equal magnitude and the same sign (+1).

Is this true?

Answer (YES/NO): YES